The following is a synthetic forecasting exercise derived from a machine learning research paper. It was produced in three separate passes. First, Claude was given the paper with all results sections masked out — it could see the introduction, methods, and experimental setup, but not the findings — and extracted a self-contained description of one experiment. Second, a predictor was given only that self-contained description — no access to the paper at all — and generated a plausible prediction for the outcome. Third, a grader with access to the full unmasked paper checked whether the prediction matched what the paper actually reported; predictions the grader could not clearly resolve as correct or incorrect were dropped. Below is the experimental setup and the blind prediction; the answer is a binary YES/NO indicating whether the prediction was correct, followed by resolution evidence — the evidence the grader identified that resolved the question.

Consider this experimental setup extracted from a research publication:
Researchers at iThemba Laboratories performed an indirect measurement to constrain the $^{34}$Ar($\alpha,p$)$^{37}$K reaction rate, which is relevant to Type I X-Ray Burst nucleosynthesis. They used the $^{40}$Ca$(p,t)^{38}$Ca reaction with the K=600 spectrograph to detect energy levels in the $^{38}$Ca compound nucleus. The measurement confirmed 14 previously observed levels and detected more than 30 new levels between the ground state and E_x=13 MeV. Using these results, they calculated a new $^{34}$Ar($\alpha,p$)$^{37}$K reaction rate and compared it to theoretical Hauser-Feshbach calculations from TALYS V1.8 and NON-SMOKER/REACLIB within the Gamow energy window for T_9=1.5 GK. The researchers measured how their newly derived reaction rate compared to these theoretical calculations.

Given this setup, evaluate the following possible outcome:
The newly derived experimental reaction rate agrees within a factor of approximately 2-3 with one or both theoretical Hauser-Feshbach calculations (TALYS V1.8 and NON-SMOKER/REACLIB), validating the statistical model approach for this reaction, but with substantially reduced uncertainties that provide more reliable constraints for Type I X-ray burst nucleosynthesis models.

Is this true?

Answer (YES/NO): NO